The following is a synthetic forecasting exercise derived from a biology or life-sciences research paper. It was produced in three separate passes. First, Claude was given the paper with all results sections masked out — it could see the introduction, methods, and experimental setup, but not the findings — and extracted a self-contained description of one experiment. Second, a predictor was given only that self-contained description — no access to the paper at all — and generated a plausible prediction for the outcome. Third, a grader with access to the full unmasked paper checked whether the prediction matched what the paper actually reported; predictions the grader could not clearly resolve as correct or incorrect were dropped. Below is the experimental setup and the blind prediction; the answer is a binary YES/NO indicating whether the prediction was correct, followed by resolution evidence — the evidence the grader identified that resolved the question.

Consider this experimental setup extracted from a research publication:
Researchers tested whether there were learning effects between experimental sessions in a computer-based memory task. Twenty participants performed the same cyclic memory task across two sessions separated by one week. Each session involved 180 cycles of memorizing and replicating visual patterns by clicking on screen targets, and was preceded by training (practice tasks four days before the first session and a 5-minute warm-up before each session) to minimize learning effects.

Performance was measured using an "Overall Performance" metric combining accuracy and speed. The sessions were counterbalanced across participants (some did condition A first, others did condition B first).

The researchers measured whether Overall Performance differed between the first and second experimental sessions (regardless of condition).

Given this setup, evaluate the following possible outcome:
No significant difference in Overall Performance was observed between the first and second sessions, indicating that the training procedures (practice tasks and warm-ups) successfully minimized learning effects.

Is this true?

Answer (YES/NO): YES